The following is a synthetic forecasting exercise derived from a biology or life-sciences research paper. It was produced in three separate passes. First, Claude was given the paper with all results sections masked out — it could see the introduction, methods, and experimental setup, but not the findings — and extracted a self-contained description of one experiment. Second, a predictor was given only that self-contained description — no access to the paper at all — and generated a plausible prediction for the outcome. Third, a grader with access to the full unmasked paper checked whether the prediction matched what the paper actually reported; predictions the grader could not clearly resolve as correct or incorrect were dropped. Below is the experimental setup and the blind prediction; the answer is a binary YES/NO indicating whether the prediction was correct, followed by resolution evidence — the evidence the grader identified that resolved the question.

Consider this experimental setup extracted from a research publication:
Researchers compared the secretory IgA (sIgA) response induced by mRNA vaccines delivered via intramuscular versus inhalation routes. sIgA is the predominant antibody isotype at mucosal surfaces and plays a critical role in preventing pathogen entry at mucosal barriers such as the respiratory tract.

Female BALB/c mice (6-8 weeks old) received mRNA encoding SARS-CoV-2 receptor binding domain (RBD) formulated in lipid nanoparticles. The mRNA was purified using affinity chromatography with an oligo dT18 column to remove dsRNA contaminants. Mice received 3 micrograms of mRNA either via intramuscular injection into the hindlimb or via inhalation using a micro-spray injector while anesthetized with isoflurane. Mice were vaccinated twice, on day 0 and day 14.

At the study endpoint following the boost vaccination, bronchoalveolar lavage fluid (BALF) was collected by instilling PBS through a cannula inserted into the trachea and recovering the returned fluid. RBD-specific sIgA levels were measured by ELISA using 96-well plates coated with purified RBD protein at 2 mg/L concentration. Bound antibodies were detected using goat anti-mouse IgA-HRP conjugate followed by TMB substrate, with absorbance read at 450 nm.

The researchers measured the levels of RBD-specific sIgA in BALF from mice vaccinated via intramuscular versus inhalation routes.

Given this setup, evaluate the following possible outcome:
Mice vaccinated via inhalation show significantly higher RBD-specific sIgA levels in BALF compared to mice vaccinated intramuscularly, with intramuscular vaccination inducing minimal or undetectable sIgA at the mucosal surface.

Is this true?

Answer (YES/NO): YES